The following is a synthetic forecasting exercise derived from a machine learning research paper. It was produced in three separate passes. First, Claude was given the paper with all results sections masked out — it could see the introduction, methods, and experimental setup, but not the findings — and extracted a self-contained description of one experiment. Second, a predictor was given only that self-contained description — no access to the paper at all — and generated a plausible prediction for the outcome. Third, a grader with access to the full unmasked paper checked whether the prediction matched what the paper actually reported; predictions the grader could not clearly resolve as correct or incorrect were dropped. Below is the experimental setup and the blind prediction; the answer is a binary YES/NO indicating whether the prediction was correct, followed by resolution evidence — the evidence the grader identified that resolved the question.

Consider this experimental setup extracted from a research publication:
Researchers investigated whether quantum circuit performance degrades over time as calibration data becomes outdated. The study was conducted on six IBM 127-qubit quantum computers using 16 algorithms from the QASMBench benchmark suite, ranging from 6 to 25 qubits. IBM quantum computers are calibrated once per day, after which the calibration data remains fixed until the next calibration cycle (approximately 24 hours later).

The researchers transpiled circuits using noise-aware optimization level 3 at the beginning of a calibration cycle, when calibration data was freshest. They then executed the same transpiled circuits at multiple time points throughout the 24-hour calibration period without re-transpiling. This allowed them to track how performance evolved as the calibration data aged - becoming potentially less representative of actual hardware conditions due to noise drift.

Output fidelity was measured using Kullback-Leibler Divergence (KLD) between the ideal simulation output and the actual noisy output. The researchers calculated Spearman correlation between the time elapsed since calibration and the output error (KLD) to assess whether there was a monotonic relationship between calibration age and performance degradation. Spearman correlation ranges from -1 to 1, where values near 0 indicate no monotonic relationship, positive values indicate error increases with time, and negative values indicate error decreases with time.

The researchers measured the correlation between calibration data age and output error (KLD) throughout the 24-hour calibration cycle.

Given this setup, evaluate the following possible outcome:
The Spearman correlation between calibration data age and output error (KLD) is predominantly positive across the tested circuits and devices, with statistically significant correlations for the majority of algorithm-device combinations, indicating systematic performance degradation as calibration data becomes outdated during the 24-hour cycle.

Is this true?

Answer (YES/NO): NO